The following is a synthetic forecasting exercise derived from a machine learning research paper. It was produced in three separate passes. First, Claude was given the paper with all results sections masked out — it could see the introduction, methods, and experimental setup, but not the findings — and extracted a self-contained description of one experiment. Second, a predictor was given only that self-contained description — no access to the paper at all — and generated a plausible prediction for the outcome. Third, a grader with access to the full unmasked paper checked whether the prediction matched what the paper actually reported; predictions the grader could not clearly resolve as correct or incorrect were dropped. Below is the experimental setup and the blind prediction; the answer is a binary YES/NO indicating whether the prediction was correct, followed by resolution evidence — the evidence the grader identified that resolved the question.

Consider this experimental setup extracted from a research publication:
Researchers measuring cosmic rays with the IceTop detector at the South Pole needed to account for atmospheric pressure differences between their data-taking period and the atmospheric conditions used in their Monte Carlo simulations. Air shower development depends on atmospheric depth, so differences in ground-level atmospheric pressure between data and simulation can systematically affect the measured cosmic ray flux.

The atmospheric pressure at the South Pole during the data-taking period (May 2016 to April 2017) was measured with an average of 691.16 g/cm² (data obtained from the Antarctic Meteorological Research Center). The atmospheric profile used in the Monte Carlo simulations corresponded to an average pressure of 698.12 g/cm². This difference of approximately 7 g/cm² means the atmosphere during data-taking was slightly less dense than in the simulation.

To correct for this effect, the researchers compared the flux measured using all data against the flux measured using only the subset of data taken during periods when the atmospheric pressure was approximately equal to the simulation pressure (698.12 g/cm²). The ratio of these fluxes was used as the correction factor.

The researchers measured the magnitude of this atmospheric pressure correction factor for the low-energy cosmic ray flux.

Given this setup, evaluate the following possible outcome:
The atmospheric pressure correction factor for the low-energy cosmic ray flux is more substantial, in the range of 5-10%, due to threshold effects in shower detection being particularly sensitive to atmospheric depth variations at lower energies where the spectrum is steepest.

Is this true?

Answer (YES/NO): YES